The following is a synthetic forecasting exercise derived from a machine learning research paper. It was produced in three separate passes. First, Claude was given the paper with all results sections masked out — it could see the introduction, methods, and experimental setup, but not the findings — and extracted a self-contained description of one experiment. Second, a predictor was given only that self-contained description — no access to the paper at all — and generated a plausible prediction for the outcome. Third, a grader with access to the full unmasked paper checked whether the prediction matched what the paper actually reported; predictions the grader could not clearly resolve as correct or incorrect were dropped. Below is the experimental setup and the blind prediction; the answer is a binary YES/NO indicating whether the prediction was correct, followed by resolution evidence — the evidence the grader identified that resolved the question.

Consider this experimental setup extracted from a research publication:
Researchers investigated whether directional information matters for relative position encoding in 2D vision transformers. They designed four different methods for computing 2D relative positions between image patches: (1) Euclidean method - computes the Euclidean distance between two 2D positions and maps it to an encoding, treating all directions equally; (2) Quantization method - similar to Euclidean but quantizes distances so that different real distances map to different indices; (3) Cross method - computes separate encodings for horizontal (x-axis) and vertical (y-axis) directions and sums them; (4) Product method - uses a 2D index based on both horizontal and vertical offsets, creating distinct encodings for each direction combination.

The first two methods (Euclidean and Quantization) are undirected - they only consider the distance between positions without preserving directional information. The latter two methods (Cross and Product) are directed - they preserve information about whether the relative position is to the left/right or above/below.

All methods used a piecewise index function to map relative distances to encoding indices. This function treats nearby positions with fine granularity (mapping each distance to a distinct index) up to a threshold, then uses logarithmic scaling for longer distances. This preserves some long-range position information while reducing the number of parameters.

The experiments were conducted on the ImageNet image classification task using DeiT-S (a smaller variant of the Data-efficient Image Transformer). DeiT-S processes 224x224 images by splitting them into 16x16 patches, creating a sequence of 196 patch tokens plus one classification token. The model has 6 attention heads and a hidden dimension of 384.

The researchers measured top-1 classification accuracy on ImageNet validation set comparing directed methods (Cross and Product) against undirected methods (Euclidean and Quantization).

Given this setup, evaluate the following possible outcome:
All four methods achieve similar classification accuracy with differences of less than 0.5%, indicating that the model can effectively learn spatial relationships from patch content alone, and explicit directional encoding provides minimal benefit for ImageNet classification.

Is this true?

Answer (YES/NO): NO